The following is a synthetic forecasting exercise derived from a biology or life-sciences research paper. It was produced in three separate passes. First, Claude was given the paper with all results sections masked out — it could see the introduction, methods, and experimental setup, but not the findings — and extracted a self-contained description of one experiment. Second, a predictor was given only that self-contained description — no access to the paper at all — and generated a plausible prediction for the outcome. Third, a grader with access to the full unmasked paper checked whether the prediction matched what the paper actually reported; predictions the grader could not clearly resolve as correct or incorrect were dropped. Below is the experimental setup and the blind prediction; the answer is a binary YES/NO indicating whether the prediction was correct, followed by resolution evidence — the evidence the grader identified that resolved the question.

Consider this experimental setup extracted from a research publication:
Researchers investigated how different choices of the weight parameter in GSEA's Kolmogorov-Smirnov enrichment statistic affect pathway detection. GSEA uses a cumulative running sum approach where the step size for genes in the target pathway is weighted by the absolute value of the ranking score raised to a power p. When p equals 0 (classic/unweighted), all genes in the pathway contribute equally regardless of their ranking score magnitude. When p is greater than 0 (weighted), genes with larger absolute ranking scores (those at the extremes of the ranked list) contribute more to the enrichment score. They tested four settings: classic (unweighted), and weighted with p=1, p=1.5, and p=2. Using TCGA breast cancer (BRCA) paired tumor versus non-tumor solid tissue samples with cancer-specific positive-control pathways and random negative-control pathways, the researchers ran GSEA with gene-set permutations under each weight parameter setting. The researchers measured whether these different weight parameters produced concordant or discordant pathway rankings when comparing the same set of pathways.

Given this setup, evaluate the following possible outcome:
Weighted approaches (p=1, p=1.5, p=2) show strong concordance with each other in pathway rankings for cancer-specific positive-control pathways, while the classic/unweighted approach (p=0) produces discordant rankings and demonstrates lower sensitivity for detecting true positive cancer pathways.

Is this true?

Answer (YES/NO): NO